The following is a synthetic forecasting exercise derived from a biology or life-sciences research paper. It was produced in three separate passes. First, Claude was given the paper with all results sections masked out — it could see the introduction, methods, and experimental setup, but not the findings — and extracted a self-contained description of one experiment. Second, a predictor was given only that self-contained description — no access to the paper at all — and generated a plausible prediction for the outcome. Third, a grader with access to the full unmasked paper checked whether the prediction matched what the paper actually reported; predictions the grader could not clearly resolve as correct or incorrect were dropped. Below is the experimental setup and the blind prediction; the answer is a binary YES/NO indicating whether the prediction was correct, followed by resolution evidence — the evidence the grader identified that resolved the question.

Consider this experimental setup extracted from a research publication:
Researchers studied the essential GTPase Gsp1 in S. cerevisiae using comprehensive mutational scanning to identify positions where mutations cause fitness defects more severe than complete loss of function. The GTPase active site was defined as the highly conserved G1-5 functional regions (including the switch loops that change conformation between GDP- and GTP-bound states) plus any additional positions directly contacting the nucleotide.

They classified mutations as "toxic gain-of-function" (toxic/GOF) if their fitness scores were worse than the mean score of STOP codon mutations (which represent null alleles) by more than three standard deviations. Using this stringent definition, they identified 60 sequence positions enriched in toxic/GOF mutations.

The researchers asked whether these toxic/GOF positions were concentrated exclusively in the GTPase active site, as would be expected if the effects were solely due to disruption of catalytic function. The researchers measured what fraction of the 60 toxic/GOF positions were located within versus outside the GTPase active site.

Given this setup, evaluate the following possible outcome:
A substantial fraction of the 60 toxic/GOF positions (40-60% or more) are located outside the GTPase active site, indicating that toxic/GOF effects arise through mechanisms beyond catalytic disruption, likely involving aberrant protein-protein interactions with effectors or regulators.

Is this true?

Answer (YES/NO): YES